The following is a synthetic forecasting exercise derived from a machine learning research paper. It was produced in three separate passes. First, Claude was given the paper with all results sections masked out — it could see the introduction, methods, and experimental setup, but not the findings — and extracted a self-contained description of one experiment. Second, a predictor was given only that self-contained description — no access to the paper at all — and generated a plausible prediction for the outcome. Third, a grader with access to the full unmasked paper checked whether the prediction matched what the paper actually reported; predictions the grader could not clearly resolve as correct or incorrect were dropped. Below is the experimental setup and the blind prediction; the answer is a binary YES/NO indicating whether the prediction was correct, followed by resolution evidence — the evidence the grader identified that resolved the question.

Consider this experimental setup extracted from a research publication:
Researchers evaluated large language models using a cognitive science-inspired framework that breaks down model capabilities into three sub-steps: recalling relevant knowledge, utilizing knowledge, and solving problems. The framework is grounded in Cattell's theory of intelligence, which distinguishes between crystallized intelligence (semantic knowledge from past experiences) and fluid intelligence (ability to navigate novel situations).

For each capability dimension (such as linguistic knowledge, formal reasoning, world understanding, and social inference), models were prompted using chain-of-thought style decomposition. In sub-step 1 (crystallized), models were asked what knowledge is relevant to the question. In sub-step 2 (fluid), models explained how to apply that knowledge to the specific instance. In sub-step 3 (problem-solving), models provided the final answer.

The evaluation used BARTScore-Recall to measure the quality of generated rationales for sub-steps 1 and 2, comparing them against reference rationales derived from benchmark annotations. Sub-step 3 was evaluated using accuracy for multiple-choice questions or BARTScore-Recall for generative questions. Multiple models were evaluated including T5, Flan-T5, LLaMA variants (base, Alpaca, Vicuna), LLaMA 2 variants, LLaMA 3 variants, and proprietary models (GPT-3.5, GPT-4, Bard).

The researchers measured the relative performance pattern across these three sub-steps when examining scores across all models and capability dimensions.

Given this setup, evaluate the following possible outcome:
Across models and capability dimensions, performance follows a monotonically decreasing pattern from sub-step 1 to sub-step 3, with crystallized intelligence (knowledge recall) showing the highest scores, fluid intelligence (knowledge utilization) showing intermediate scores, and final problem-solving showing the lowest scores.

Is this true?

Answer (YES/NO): NO